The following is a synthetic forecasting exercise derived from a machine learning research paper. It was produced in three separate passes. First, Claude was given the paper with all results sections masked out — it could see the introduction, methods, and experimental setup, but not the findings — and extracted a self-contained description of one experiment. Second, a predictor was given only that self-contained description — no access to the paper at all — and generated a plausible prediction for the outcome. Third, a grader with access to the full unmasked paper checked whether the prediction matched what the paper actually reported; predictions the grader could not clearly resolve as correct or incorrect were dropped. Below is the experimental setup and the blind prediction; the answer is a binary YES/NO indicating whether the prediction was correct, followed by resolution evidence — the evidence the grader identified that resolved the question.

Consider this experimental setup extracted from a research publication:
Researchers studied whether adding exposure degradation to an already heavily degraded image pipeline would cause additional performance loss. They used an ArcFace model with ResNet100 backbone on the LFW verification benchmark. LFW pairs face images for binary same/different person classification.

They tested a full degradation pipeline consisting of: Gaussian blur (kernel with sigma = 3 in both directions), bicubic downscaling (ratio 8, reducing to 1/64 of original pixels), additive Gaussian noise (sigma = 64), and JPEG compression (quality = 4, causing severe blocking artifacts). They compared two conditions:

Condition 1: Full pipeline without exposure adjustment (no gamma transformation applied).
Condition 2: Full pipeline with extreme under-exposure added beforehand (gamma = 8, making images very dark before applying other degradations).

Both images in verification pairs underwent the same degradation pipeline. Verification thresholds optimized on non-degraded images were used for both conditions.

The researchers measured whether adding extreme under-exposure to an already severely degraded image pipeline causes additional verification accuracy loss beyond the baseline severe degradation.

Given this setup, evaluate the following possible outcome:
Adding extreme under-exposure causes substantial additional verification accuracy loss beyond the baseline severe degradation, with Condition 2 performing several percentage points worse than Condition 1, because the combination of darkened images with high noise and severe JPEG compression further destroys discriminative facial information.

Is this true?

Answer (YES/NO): NO